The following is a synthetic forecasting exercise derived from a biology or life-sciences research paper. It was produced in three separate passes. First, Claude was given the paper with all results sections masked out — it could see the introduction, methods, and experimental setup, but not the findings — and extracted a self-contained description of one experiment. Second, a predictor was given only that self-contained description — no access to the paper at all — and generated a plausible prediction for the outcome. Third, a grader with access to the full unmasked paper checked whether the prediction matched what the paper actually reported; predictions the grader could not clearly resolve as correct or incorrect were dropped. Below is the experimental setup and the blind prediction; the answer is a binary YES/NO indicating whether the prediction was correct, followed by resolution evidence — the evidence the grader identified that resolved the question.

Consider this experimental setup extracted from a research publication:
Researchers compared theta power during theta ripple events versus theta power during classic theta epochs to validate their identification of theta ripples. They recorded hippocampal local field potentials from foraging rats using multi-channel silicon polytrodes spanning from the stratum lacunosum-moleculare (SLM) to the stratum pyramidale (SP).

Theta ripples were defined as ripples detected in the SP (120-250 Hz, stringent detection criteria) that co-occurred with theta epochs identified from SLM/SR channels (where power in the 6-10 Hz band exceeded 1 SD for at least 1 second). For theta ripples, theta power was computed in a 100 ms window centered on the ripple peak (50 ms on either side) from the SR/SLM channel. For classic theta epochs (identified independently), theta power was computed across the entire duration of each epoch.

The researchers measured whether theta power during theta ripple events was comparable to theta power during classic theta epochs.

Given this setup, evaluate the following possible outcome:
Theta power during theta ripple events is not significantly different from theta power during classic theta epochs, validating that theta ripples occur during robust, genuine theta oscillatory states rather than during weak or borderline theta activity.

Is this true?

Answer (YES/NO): YES